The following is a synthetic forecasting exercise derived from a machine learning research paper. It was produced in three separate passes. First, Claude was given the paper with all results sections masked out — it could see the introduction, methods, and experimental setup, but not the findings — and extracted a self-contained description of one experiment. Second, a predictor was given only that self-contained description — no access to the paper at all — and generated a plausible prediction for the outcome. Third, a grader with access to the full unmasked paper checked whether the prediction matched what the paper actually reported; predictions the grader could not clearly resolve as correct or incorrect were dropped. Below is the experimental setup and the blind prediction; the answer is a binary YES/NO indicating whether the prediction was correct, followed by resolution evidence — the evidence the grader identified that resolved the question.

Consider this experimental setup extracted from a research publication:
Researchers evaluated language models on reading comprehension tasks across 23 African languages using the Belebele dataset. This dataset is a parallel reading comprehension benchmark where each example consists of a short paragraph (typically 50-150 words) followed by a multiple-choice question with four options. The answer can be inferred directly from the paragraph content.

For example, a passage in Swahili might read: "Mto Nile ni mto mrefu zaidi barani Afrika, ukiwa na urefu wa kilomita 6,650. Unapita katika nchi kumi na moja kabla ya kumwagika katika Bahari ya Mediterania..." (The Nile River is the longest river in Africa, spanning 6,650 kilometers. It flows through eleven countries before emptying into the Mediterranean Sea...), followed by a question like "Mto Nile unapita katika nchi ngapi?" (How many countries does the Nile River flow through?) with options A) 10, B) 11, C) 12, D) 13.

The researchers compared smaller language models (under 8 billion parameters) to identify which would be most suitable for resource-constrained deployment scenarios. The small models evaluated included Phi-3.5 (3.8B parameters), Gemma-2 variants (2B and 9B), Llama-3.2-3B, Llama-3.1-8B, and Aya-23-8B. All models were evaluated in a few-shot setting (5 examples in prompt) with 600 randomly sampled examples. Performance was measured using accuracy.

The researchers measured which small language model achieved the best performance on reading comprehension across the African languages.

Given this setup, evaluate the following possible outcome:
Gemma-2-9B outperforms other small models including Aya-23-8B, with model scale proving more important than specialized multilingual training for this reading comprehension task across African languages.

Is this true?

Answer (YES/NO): NO